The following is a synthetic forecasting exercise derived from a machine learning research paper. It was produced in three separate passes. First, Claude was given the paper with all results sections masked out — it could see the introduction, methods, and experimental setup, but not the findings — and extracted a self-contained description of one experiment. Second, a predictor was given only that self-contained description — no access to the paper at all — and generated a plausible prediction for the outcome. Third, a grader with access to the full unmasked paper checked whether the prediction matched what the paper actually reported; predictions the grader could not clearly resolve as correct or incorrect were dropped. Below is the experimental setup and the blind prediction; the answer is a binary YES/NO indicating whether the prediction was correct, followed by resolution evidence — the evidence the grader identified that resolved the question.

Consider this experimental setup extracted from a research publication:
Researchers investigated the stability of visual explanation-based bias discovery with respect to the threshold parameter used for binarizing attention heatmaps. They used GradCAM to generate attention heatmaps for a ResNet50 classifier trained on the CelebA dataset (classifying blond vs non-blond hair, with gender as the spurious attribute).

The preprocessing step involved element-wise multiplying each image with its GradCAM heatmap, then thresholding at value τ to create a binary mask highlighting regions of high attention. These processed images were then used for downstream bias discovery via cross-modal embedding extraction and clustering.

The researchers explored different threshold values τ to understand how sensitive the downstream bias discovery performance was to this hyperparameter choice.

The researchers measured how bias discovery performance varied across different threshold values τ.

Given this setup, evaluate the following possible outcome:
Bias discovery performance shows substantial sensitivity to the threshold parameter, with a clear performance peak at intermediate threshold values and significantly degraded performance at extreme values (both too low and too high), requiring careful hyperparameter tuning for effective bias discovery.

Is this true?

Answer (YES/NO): NO